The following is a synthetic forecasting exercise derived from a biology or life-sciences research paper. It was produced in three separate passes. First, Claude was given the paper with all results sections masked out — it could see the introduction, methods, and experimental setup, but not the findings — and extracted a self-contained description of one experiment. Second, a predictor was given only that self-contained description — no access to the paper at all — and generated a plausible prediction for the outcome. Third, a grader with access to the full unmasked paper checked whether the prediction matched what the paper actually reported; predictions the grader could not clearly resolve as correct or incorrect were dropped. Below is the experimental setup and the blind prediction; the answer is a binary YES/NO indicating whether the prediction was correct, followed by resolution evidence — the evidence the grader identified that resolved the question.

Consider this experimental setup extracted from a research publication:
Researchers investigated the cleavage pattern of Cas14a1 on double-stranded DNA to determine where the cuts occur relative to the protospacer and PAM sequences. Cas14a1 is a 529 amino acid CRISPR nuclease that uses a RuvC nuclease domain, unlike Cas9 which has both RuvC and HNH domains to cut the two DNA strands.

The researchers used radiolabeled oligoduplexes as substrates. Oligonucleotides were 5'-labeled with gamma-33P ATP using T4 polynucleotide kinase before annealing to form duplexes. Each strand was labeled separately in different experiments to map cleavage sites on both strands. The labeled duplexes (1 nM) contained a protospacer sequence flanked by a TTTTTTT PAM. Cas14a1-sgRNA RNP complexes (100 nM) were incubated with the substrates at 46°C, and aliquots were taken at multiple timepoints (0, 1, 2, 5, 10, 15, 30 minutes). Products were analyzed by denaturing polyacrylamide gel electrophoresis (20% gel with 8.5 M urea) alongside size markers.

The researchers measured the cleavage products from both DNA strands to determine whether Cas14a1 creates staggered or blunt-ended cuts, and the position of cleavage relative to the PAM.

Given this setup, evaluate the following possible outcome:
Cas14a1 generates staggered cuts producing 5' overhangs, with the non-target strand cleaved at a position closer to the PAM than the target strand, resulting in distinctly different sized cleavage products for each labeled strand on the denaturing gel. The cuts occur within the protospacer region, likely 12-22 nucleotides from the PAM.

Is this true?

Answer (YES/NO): NO